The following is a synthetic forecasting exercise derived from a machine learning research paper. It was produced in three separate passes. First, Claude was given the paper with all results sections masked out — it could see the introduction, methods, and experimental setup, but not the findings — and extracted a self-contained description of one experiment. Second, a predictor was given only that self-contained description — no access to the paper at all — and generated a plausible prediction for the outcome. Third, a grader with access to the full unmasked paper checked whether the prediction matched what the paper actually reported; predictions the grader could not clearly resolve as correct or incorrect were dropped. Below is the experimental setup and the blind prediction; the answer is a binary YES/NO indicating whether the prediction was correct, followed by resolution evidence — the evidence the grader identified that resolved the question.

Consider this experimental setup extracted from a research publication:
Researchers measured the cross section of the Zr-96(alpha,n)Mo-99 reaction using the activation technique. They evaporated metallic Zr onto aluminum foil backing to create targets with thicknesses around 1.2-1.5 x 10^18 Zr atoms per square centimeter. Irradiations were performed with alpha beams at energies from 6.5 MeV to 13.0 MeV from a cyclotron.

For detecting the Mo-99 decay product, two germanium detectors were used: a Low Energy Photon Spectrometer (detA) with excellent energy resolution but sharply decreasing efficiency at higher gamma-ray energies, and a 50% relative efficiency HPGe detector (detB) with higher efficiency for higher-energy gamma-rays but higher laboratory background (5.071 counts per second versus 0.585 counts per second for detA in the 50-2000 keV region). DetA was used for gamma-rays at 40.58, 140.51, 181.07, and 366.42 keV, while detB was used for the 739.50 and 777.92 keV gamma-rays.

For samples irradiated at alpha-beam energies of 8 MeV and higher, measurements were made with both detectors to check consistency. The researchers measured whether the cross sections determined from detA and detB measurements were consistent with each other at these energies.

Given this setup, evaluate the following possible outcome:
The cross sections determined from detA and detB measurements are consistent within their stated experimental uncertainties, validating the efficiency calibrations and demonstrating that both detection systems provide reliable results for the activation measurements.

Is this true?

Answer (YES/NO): YES